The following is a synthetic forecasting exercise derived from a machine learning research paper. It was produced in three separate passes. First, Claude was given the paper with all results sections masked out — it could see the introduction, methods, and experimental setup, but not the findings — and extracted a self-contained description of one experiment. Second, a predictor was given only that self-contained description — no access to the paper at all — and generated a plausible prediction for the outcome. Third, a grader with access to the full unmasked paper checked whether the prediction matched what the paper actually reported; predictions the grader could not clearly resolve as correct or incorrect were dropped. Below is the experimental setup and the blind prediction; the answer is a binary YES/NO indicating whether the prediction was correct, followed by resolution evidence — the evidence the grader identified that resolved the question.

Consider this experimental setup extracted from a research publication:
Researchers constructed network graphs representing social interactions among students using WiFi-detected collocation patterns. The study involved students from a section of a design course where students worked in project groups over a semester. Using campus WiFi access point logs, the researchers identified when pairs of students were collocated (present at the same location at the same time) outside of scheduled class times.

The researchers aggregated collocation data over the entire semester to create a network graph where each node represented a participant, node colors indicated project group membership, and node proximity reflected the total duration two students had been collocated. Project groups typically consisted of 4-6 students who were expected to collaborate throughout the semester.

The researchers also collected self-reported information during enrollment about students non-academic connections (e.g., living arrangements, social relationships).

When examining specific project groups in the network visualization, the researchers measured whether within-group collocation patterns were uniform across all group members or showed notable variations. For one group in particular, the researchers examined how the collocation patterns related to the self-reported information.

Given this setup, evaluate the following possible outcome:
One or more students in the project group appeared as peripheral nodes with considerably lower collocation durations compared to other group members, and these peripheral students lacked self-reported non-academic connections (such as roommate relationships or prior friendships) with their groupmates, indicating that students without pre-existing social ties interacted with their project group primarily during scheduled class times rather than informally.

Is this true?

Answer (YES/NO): NO